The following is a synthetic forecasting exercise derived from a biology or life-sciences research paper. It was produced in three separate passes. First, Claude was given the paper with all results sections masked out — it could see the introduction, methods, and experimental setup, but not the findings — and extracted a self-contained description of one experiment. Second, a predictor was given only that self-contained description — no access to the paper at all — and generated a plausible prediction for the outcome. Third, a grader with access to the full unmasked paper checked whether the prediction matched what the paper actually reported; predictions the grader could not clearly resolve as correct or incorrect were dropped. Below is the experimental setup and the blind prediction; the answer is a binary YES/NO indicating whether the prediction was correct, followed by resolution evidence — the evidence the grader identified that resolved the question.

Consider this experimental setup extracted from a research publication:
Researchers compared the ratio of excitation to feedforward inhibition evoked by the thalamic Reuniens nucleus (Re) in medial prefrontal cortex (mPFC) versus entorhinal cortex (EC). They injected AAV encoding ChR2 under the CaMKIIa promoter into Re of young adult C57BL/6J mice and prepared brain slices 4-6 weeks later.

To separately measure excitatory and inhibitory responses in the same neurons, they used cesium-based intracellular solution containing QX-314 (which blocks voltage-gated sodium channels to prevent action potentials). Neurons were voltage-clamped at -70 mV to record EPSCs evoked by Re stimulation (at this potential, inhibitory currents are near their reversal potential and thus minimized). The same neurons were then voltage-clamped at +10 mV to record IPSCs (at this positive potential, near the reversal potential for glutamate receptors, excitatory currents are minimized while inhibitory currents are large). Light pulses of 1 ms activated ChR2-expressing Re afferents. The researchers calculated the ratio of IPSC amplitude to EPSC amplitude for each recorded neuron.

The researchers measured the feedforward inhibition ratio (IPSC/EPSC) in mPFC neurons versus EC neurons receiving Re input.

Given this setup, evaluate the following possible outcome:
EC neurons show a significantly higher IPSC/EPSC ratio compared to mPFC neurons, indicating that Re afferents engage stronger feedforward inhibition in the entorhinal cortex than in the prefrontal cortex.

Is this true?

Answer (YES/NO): NO